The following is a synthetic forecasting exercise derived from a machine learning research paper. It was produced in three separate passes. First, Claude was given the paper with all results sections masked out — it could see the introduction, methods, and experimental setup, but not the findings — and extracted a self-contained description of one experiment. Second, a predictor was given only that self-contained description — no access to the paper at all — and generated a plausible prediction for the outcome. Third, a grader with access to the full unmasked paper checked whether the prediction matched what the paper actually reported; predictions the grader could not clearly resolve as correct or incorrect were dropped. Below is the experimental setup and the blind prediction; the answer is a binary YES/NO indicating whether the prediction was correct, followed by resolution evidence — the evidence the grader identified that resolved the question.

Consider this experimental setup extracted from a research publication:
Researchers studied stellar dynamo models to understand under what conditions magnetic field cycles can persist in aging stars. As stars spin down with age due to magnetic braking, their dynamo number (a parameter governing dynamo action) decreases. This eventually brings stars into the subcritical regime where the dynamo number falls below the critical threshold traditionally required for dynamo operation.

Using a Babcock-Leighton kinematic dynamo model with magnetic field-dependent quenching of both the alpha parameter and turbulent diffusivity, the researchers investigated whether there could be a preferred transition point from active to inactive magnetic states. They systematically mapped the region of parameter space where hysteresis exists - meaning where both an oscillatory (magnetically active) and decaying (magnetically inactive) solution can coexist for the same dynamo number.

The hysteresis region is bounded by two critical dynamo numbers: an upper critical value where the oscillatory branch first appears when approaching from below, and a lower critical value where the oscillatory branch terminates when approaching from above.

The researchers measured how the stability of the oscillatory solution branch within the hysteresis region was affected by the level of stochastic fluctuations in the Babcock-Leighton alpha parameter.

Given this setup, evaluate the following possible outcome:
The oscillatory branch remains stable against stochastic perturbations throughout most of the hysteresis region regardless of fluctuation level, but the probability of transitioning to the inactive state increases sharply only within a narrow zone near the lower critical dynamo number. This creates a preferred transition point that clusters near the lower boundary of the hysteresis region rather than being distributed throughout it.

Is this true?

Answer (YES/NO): NO